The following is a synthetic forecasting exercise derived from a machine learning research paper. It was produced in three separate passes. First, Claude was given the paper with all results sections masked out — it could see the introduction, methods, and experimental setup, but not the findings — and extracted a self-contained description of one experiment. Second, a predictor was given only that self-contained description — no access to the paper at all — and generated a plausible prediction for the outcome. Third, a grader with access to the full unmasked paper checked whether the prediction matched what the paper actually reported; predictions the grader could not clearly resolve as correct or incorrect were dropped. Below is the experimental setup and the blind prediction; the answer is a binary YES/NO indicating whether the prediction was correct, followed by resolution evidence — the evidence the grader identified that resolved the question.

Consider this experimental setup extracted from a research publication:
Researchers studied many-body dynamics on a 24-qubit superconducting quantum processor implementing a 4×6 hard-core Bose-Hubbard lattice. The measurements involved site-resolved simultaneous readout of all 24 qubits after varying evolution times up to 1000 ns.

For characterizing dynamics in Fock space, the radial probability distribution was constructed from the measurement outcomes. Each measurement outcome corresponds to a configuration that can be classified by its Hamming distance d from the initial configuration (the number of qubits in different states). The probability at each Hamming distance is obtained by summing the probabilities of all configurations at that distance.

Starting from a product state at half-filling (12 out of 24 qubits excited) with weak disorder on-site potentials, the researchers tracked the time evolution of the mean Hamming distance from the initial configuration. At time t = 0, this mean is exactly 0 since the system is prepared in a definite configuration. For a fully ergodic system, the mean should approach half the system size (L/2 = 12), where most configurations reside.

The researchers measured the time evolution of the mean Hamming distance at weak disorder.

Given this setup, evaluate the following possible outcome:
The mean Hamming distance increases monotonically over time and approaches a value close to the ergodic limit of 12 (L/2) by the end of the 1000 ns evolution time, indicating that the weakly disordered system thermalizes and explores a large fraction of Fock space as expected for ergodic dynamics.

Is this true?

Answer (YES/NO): YES